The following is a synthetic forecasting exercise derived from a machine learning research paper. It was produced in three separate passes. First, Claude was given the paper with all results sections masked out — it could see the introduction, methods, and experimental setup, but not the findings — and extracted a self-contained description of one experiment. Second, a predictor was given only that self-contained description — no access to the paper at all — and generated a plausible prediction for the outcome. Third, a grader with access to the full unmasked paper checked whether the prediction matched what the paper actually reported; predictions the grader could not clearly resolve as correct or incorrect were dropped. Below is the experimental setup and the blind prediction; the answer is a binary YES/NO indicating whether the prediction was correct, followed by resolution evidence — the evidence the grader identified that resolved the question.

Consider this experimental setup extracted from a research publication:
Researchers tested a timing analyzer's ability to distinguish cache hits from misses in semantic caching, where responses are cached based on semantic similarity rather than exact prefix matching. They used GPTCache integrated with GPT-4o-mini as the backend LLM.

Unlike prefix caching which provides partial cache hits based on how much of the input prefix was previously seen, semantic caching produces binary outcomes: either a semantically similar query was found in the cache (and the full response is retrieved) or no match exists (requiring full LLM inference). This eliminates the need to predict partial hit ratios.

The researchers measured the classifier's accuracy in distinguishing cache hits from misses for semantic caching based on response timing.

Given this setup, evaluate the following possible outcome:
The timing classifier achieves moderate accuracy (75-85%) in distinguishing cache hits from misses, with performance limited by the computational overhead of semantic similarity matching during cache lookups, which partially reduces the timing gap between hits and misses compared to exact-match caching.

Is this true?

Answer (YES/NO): NO